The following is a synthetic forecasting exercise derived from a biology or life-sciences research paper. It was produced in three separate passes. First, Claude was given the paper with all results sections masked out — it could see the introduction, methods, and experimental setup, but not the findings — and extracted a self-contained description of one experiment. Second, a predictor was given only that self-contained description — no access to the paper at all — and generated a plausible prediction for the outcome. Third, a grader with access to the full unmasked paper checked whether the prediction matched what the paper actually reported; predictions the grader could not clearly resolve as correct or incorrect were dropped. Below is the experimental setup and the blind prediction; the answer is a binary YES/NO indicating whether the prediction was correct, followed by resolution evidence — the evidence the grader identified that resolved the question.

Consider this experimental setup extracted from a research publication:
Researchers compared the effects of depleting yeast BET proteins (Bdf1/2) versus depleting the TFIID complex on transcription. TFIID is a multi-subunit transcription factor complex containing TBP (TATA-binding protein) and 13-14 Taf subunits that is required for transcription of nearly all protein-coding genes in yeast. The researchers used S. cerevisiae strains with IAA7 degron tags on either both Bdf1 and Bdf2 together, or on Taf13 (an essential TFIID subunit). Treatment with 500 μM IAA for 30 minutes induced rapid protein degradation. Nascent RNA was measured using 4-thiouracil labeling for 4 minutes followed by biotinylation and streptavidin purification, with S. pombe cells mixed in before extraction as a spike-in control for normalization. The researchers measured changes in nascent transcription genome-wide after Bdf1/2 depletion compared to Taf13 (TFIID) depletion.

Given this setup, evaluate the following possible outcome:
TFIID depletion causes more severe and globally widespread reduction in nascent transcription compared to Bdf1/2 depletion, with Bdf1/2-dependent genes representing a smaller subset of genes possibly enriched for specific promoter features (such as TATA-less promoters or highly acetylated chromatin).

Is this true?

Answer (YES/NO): NO